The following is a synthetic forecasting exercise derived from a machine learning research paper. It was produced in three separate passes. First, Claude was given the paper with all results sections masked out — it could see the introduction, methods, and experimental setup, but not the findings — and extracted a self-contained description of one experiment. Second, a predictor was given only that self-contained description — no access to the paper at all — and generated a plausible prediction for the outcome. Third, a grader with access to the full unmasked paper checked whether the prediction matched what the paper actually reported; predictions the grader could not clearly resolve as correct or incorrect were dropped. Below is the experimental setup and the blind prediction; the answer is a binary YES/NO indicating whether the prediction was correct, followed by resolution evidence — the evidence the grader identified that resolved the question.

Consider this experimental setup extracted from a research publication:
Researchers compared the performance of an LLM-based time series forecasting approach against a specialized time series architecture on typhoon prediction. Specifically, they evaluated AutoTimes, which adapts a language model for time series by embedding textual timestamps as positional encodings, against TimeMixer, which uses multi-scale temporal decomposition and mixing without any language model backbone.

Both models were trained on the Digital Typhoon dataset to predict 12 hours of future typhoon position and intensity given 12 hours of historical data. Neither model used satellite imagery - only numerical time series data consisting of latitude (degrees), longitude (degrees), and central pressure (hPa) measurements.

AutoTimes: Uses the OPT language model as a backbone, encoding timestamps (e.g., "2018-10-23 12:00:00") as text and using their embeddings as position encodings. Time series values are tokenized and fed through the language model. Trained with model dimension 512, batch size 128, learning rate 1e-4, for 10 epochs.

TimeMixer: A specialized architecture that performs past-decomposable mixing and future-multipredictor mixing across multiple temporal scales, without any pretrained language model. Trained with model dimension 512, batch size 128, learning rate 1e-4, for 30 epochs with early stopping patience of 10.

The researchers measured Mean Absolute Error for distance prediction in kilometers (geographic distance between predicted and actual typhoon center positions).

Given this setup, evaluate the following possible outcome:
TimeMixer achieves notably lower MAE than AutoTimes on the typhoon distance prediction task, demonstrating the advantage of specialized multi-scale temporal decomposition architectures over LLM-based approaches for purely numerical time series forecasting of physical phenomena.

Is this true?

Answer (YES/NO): YES